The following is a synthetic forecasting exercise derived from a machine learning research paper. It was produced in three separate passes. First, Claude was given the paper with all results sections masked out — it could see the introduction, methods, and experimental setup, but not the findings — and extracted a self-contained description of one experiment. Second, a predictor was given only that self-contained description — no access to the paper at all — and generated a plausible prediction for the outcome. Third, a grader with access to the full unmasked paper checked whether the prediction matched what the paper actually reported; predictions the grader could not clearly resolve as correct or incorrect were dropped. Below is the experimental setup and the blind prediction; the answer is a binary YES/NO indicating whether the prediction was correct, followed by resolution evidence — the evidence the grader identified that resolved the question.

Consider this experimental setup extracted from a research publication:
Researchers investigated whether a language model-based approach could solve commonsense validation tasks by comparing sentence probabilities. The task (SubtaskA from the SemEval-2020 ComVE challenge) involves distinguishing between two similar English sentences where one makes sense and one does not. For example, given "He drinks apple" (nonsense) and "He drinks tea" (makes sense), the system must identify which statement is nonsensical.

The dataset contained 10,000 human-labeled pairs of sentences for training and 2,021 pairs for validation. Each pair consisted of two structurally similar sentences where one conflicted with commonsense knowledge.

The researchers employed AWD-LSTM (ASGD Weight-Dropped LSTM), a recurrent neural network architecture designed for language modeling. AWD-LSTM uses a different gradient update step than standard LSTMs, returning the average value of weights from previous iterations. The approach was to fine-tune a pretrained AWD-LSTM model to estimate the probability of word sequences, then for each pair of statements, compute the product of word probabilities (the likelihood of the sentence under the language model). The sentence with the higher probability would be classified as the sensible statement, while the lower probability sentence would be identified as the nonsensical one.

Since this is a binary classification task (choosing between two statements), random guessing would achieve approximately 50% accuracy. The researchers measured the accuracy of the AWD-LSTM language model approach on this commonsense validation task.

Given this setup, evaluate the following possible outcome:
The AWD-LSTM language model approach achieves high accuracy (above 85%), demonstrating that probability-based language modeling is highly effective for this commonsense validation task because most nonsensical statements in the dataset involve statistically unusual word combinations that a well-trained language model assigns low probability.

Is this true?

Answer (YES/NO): NO